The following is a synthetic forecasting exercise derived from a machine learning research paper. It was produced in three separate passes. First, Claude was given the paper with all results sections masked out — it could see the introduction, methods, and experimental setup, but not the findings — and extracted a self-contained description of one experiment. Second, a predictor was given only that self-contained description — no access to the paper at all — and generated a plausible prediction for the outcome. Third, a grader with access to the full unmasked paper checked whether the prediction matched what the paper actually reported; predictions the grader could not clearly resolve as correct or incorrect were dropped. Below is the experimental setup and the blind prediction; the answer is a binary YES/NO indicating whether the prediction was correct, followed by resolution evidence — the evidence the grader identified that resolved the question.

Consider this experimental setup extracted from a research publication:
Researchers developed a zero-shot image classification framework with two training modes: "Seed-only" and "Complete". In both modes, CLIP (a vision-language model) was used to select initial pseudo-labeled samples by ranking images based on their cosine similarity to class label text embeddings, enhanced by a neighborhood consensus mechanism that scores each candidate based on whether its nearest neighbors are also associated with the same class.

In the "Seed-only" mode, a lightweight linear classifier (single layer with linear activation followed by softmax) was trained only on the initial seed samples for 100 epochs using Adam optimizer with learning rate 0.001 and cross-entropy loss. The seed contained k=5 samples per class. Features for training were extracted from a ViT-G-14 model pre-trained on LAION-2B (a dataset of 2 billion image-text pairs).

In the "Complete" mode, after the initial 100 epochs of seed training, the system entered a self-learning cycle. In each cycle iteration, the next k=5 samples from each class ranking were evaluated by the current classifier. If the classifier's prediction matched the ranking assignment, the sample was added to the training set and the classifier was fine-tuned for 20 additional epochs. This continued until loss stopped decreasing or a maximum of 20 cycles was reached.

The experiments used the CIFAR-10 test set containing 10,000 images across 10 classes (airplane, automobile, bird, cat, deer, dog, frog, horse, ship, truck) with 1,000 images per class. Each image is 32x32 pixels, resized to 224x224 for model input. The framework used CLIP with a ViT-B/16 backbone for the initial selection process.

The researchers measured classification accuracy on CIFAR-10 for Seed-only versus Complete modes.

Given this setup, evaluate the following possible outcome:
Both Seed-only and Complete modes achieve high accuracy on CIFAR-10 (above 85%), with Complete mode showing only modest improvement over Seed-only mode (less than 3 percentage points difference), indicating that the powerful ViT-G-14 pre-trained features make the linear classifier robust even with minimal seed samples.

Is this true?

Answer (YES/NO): YES